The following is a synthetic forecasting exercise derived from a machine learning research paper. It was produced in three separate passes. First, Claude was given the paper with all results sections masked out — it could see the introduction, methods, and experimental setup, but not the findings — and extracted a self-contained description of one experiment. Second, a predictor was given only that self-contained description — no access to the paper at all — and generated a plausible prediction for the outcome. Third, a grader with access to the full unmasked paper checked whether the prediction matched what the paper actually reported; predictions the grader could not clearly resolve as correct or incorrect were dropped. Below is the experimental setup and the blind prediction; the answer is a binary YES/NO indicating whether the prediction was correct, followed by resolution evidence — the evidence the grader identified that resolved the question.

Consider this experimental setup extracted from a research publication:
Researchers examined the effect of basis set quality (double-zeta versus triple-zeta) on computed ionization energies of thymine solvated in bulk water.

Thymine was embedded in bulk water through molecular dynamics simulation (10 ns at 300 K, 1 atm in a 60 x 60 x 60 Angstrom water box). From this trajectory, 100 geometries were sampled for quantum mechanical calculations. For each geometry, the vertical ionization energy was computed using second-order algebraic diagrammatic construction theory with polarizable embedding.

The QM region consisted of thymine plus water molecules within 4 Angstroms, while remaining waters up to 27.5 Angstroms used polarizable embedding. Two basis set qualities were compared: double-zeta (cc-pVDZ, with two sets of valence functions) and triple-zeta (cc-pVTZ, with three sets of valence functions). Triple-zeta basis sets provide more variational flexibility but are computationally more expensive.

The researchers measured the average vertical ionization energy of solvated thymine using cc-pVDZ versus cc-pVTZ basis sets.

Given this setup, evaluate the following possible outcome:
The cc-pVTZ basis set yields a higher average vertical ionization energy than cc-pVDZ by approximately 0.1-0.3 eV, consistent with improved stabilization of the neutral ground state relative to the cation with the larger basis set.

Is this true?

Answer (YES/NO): YES